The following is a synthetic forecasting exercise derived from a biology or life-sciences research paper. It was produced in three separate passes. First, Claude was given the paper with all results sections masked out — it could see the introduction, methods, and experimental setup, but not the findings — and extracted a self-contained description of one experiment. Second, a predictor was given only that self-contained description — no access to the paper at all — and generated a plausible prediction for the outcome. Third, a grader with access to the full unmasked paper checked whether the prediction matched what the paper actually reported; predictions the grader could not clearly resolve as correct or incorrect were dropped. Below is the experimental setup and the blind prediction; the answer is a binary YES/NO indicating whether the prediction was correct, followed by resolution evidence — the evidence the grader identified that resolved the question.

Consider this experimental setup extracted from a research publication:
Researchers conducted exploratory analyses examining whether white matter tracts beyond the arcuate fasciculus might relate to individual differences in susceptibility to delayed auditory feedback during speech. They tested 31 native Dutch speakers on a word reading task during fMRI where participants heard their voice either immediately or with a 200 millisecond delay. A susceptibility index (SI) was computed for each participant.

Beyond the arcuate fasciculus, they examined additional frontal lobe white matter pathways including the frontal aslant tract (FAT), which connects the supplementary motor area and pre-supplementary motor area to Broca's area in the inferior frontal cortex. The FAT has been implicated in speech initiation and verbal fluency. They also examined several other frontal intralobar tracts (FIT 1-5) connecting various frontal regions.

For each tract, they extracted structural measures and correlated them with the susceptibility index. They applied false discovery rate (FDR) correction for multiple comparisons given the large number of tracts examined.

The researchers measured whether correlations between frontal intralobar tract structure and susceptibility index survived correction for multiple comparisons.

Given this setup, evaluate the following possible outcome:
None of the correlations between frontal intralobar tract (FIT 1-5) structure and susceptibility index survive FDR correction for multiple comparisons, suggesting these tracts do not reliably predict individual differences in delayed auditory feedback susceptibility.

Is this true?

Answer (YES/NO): YES